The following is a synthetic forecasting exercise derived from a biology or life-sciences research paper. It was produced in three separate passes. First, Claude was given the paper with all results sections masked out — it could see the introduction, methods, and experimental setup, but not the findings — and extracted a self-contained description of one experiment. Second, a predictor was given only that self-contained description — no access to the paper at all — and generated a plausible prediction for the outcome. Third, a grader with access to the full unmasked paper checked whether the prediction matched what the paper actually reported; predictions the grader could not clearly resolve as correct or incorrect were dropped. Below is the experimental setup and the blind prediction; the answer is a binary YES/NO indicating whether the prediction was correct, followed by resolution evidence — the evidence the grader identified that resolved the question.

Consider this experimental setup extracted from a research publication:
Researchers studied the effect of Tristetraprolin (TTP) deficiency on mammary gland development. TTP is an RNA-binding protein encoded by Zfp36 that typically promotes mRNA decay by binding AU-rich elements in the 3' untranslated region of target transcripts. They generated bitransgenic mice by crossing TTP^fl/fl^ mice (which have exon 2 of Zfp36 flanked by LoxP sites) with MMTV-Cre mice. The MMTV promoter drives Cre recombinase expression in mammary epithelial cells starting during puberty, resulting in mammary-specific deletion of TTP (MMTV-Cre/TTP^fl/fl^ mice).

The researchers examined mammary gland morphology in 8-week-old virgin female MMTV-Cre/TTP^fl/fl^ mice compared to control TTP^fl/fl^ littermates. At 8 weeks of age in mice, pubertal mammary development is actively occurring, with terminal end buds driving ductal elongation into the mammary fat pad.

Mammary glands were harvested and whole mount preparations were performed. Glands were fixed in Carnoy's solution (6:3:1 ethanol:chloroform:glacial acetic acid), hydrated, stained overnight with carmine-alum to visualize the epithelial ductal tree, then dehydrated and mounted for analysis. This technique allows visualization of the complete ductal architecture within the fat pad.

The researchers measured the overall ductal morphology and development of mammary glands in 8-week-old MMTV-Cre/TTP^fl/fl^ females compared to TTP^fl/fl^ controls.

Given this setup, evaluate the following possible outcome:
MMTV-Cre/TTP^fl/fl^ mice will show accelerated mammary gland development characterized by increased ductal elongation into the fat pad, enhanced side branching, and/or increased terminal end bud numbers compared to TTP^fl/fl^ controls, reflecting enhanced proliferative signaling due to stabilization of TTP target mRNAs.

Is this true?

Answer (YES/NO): NO